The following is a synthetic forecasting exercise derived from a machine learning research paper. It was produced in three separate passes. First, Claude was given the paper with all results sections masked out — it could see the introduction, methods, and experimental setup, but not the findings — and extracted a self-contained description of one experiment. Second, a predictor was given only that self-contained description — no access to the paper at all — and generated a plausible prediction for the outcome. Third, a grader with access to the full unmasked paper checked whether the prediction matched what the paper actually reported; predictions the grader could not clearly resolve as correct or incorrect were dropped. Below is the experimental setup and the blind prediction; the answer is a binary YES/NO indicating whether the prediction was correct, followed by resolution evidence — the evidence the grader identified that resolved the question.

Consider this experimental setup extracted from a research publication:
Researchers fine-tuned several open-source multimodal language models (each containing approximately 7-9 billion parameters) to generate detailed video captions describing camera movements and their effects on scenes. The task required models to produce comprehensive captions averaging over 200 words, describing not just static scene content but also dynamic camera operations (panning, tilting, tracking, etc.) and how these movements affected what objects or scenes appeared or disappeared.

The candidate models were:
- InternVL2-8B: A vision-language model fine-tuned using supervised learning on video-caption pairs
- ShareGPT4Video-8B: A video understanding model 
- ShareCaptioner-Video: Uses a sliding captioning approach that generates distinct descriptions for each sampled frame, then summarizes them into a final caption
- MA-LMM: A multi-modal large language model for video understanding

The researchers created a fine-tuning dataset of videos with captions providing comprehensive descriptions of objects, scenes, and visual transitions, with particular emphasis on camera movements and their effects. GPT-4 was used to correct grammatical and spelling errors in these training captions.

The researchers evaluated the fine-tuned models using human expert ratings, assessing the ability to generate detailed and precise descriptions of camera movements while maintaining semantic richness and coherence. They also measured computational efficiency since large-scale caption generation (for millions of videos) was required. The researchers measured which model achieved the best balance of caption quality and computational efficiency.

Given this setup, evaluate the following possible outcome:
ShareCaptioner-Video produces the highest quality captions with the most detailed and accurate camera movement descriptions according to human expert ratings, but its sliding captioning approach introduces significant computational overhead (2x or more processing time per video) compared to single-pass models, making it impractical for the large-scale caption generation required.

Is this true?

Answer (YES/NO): NO